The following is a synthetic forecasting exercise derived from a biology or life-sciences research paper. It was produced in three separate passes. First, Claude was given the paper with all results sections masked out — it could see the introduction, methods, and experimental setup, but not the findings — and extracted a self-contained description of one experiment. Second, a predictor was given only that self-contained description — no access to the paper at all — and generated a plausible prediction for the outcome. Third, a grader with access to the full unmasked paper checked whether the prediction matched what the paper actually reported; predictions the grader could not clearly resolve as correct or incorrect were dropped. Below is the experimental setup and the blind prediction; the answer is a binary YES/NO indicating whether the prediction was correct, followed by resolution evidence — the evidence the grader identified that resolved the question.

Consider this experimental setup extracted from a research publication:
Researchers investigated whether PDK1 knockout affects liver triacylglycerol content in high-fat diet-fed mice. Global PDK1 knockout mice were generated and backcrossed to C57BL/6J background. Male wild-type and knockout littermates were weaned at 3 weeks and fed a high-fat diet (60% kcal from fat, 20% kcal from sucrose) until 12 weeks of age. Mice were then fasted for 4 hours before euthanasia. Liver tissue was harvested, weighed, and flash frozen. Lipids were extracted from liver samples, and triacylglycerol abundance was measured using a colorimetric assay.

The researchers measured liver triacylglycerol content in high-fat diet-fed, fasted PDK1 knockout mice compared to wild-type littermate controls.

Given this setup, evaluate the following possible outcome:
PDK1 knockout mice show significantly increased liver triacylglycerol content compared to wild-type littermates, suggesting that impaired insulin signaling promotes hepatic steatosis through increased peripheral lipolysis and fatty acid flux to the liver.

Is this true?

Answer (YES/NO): NO